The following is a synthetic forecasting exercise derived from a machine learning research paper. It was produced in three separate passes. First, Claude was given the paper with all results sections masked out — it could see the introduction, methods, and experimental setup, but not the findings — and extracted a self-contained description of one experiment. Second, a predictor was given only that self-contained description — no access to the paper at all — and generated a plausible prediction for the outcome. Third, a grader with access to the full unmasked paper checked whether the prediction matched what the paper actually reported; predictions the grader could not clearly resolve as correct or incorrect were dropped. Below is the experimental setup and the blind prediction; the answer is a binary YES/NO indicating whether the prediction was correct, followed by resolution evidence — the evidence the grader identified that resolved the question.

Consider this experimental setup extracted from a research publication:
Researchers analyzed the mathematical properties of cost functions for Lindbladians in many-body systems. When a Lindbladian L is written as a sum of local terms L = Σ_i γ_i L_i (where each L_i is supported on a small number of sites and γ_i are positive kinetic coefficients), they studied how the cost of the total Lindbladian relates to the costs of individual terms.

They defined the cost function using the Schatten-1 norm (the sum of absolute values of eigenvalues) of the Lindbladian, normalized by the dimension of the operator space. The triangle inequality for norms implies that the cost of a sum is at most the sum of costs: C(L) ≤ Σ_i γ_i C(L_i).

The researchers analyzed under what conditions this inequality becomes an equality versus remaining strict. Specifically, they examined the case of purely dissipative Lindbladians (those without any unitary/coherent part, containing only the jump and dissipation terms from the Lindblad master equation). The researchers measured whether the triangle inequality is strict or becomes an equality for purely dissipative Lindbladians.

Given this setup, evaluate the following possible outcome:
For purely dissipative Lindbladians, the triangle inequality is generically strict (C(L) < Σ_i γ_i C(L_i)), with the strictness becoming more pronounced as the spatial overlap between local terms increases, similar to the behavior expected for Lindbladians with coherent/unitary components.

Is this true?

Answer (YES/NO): NO